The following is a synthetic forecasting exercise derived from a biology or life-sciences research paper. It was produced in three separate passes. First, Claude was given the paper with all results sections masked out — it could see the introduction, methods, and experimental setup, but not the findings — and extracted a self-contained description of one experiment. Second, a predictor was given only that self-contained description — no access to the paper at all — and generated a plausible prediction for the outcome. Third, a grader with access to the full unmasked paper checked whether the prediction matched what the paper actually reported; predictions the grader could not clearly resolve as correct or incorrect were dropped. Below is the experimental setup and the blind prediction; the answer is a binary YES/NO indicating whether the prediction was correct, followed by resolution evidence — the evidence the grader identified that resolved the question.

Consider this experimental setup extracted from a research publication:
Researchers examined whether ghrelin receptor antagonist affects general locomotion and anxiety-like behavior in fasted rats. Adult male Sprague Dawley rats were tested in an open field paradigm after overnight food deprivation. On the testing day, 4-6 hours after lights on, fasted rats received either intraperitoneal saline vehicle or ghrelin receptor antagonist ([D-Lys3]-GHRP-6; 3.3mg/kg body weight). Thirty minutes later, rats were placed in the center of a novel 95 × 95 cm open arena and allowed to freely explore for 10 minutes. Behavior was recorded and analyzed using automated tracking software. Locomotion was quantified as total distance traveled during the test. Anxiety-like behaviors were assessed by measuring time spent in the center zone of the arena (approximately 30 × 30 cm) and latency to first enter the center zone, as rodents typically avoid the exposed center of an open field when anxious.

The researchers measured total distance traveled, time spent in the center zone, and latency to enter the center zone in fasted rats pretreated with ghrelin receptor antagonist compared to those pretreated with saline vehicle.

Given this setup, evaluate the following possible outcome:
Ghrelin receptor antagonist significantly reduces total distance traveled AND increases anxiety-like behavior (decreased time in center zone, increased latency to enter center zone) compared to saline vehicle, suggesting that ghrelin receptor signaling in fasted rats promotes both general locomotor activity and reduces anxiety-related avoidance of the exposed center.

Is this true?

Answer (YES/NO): NO